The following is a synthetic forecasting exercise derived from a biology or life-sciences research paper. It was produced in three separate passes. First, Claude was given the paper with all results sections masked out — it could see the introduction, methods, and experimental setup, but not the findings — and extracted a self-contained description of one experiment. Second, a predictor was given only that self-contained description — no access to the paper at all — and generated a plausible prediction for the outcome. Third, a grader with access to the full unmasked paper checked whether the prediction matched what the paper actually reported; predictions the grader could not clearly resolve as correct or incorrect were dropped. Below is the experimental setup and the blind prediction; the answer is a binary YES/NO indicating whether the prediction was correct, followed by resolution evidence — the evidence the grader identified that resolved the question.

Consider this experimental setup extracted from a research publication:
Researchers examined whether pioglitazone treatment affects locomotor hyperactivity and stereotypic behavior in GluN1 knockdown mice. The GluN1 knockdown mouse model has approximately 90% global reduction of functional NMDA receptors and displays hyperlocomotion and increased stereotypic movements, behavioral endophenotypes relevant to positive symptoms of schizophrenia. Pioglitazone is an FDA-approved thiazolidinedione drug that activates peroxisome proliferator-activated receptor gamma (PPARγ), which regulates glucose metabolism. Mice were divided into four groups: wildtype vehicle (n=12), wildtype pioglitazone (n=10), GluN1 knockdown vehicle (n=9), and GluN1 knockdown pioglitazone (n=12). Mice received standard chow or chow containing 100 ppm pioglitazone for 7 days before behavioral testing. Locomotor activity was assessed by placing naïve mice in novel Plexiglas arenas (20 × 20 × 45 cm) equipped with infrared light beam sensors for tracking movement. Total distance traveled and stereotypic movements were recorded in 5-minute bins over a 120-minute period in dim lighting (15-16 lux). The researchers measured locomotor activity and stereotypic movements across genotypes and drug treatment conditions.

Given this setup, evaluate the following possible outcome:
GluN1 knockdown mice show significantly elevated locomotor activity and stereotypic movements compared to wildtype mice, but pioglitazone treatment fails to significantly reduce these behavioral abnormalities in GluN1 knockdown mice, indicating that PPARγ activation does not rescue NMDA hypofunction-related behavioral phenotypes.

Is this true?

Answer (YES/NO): YES